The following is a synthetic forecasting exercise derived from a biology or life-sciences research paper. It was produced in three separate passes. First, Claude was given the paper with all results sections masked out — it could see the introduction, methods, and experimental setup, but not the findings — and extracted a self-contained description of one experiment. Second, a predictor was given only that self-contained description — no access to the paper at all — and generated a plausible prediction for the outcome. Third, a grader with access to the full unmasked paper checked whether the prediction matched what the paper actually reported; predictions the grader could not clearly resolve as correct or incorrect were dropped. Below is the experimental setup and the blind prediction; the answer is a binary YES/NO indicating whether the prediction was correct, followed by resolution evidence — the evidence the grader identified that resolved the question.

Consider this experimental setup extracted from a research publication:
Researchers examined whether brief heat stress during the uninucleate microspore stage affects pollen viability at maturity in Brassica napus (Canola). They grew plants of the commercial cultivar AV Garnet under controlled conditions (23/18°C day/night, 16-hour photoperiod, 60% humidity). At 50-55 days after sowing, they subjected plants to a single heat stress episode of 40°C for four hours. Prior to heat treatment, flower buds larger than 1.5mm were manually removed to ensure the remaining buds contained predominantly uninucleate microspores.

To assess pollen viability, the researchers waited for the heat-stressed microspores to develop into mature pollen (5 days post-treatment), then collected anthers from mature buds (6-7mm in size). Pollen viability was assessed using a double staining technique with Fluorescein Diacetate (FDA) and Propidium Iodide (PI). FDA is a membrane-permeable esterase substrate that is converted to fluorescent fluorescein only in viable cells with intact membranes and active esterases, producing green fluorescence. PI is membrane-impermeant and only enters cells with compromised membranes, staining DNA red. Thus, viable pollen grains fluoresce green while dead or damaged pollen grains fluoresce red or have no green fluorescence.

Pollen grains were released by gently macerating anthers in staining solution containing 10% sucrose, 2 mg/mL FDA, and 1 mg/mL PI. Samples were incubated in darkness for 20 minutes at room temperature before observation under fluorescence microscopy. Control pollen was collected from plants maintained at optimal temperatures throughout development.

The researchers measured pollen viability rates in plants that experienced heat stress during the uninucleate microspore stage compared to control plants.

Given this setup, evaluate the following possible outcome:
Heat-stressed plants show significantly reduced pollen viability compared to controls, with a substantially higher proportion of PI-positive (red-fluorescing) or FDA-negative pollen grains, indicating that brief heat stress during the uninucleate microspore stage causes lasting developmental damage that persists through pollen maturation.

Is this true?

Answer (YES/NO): YES